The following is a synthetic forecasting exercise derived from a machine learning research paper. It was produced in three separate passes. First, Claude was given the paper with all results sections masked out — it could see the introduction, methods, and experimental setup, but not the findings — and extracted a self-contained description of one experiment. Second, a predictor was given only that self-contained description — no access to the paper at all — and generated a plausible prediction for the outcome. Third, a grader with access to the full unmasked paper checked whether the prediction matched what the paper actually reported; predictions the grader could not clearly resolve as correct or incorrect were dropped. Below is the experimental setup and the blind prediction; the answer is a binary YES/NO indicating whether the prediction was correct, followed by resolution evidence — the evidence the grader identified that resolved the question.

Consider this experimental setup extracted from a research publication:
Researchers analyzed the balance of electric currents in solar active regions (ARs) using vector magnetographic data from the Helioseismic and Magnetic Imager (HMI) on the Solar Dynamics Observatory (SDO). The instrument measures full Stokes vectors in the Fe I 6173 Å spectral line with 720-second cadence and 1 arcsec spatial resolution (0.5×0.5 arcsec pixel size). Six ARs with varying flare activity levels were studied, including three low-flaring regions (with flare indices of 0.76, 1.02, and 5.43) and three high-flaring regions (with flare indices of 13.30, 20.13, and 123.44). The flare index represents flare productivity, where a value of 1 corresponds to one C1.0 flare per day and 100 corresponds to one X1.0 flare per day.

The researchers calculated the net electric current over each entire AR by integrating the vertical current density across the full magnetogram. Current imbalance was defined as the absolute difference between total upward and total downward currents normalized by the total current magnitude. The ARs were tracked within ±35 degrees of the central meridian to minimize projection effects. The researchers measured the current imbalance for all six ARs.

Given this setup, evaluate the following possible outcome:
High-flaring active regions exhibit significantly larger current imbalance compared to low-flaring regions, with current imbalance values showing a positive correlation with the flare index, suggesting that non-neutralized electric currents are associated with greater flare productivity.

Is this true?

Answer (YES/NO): NO